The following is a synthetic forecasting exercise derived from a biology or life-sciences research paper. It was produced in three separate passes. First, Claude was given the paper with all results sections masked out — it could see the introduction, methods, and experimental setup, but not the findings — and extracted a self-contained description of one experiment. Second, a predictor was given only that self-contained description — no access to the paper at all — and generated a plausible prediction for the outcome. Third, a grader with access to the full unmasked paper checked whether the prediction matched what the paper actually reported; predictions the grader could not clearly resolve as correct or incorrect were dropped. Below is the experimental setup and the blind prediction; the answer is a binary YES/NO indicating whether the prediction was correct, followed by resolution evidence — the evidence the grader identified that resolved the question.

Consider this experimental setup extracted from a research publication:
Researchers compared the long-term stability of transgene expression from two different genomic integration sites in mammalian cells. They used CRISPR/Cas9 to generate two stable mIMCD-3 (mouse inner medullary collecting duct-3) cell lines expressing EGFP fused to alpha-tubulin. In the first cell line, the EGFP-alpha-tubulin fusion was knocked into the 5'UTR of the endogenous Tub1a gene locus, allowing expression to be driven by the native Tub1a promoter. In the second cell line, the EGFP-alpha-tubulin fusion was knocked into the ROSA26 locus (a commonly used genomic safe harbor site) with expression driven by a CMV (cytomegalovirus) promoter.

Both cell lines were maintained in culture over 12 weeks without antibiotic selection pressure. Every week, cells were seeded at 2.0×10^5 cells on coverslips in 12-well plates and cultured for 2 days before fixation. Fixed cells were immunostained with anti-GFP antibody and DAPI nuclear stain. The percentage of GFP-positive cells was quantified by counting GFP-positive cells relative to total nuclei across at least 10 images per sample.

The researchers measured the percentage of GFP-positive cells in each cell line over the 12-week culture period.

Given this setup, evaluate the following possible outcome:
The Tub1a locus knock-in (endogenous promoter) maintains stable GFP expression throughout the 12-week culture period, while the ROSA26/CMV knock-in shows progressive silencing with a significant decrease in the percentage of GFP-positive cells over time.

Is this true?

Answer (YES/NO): YES